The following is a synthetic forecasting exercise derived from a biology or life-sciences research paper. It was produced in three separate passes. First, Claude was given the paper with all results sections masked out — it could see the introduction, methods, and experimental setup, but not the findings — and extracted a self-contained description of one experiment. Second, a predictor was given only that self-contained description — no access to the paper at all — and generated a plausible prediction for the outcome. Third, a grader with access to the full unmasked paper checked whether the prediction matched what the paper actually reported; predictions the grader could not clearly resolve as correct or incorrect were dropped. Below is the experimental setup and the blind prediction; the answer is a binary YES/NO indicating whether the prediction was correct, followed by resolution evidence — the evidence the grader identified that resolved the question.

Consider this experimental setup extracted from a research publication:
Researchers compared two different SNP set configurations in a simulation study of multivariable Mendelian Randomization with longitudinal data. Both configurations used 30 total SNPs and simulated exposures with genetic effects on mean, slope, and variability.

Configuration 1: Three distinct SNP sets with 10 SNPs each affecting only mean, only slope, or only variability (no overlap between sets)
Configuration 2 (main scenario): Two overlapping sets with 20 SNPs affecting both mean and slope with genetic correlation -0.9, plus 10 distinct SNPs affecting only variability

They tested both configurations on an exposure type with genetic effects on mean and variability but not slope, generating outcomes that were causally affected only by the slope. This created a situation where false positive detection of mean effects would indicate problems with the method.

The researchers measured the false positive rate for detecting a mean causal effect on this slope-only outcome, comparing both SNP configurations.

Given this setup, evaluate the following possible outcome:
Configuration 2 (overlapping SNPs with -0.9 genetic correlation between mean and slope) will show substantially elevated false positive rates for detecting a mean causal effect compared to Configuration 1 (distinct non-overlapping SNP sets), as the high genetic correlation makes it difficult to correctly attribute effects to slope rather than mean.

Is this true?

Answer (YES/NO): YES